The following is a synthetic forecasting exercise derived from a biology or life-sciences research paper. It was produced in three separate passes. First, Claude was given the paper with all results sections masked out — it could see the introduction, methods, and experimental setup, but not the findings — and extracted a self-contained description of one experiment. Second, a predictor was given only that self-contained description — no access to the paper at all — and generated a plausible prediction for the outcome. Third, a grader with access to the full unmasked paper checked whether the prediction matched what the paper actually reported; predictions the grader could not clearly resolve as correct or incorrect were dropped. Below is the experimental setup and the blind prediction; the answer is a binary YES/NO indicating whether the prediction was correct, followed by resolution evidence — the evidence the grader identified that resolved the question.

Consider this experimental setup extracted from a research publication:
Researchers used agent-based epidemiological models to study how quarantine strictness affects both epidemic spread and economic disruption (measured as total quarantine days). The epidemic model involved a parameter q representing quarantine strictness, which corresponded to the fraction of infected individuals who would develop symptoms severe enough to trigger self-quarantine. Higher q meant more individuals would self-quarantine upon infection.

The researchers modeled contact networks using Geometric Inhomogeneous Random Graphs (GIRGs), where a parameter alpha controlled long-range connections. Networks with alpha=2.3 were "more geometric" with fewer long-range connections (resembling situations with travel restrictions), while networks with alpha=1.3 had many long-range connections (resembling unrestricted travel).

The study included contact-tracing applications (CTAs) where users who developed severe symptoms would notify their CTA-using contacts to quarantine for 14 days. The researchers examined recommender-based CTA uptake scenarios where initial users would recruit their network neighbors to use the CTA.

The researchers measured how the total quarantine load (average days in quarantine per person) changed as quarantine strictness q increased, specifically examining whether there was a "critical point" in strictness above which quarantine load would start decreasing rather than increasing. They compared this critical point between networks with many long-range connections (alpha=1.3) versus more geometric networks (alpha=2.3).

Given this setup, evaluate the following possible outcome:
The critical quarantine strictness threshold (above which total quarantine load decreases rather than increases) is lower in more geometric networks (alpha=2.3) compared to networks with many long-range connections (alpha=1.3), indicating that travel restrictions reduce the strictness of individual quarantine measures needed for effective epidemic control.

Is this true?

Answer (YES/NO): YES